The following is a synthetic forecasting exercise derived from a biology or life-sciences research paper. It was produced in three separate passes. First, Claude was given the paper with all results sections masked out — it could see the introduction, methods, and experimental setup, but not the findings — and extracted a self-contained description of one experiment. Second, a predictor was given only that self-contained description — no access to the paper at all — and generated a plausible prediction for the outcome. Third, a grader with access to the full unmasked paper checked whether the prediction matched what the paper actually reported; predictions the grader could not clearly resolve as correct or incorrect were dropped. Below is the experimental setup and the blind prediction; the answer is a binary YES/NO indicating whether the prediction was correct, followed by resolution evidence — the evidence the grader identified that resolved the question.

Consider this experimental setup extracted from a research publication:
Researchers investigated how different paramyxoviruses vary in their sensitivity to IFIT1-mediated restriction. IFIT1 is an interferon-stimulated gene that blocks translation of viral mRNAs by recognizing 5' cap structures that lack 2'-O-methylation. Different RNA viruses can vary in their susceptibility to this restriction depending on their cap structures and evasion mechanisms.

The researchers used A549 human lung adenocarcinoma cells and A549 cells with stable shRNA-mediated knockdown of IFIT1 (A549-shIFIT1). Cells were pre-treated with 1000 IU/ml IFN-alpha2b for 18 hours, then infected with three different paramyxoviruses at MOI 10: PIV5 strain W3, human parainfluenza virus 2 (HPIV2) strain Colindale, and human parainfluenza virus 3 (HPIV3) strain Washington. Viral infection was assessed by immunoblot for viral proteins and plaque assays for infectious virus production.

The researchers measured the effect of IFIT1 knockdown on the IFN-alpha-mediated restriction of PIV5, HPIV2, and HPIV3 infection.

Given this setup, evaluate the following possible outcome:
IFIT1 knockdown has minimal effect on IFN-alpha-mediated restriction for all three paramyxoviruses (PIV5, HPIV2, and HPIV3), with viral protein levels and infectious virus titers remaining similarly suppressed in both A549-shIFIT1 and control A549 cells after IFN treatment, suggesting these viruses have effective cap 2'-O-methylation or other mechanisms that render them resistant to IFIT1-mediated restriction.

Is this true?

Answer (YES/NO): NO